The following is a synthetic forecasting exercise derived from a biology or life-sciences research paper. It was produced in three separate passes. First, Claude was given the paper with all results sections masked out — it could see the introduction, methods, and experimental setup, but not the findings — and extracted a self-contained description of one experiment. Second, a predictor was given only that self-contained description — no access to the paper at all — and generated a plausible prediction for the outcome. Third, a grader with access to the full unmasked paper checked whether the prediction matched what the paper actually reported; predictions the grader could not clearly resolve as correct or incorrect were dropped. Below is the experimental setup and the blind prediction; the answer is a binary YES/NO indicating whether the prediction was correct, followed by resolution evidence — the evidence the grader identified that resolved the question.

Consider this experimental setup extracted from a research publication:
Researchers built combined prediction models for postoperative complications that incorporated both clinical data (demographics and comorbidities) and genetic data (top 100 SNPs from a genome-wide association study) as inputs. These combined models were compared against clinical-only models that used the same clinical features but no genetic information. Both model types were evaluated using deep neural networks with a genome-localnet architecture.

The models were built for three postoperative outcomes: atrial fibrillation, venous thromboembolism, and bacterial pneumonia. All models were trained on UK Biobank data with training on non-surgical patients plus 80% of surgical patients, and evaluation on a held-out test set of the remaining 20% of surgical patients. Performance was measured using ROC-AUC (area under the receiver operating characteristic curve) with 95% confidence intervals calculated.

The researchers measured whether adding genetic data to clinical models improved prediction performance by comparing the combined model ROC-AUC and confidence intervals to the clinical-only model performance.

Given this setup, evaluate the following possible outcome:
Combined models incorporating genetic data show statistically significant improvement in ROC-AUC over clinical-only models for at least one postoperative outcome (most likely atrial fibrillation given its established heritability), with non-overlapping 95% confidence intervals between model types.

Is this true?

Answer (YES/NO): NO